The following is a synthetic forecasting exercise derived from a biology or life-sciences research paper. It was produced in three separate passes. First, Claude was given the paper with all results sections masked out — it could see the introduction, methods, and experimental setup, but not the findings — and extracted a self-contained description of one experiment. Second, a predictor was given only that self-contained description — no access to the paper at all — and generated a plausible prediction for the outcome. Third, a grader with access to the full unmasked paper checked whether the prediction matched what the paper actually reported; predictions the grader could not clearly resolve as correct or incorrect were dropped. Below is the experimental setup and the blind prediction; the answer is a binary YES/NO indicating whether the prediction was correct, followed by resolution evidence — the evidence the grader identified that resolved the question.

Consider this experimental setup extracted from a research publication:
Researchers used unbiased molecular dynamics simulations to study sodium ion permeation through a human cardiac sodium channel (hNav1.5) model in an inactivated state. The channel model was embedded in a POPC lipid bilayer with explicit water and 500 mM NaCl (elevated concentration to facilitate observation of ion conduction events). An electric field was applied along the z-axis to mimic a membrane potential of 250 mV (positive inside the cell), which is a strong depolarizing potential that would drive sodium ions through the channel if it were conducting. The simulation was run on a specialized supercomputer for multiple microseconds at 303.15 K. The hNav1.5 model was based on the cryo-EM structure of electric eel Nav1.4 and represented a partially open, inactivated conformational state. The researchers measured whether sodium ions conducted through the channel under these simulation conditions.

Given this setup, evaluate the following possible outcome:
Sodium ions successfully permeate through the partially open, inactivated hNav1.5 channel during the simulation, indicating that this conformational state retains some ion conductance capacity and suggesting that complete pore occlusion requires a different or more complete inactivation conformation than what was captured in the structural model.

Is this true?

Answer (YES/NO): NO